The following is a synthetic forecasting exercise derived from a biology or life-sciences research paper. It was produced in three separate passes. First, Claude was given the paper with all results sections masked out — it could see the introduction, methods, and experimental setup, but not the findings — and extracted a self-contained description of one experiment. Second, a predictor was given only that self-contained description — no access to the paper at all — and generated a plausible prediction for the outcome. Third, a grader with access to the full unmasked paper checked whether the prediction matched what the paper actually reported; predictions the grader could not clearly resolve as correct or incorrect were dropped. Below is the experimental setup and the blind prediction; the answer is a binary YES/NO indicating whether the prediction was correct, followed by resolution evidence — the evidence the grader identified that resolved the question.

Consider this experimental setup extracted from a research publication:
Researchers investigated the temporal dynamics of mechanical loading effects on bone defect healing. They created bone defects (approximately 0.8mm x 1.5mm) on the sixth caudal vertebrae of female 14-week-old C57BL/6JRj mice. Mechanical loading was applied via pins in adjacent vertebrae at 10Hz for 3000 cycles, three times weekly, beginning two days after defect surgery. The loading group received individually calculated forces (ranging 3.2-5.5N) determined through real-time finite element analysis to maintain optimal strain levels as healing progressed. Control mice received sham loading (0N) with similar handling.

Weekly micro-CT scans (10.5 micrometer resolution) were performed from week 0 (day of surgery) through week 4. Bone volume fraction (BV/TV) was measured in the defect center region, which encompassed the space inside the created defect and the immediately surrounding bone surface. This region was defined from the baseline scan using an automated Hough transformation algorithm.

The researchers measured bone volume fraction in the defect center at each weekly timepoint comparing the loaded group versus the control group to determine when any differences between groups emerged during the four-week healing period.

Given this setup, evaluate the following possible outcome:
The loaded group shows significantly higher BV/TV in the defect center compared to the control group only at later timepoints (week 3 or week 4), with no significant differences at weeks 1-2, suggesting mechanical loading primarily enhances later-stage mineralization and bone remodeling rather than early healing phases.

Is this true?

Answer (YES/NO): NO